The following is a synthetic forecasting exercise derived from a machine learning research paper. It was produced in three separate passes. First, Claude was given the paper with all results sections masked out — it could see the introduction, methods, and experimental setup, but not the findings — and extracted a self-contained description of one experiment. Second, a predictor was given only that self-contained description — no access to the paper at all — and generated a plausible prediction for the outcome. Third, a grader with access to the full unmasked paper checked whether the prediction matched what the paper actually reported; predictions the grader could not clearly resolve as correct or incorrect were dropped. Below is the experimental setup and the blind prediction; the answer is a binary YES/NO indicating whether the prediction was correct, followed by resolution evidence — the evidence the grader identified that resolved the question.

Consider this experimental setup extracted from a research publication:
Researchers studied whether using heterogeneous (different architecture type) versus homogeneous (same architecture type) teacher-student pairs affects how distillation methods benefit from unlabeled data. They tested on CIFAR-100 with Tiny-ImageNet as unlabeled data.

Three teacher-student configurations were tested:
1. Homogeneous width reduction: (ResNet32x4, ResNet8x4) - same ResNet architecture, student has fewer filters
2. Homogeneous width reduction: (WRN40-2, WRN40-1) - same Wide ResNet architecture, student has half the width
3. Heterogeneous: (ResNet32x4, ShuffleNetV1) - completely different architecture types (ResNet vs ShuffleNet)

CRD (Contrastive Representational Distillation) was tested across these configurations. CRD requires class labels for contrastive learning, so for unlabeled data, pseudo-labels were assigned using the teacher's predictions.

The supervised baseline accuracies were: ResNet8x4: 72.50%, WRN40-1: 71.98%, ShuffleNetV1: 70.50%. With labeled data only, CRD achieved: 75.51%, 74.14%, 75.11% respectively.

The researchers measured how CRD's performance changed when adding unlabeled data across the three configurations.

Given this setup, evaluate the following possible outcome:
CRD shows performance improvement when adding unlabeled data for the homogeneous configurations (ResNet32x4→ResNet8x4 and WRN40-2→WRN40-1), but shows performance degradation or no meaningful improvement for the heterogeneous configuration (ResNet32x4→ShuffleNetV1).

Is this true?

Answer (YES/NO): NO